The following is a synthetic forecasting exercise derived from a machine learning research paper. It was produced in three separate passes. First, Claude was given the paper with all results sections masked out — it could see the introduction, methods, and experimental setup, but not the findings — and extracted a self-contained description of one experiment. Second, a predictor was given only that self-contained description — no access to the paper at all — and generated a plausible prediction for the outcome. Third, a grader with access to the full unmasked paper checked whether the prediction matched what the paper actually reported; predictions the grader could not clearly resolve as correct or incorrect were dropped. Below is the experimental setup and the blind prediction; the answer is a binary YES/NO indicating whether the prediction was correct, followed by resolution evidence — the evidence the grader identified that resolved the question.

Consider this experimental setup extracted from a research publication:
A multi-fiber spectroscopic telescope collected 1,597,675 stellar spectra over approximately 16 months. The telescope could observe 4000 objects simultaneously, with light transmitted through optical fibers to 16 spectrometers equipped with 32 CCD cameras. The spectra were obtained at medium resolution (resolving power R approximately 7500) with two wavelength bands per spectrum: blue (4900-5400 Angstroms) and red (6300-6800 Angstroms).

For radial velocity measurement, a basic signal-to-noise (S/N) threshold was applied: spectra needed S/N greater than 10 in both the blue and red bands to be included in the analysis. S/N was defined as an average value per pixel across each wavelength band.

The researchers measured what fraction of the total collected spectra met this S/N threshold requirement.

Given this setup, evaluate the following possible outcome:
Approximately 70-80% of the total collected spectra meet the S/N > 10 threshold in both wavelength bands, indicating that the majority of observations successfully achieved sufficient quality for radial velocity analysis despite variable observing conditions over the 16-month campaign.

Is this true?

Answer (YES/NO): NO